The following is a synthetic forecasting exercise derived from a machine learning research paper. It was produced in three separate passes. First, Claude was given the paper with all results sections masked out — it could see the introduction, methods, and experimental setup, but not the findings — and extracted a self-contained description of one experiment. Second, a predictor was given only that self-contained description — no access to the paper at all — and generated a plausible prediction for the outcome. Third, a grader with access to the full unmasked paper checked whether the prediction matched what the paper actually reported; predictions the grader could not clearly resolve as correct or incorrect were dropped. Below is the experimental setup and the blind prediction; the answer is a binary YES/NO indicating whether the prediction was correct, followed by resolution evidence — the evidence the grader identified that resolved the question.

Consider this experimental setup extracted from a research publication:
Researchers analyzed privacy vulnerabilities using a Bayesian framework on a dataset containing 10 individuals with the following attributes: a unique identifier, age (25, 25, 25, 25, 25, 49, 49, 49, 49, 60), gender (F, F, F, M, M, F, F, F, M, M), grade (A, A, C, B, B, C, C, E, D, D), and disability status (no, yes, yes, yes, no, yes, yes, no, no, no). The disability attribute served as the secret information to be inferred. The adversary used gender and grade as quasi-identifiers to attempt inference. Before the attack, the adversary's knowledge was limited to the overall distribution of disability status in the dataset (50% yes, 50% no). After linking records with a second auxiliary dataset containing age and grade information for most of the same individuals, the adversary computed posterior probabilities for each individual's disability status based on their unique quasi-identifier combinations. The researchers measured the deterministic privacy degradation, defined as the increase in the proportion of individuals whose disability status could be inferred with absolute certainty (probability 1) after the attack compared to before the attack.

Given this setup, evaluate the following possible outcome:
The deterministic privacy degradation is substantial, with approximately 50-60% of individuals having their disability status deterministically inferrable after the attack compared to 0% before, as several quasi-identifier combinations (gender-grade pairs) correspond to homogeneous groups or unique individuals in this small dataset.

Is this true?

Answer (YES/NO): NO